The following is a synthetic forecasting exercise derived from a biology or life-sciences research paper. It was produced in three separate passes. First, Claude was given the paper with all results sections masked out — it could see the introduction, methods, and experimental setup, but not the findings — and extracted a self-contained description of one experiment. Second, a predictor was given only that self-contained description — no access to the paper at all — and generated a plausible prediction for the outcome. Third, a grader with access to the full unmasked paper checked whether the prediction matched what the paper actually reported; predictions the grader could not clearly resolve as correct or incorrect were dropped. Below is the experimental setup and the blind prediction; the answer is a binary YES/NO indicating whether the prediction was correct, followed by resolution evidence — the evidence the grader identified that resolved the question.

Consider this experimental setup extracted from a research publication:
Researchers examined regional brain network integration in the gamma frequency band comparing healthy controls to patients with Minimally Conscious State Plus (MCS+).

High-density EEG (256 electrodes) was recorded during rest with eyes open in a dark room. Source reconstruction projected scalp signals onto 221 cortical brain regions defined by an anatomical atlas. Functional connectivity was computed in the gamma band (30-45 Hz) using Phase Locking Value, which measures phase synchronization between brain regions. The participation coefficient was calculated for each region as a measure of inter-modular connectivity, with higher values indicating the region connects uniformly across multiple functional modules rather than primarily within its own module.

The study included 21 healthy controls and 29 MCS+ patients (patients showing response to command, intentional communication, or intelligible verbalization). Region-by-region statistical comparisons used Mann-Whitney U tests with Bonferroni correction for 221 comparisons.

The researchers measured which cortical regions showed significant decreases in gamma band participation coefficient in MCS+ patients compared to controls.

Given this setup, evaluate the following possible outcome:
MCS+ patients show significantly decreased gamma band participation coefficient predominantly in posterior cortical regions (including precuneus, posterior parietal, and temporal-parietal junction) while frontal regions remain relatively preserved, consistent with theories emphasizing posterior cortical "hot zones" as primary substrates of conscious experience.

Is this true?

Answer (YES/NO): NO